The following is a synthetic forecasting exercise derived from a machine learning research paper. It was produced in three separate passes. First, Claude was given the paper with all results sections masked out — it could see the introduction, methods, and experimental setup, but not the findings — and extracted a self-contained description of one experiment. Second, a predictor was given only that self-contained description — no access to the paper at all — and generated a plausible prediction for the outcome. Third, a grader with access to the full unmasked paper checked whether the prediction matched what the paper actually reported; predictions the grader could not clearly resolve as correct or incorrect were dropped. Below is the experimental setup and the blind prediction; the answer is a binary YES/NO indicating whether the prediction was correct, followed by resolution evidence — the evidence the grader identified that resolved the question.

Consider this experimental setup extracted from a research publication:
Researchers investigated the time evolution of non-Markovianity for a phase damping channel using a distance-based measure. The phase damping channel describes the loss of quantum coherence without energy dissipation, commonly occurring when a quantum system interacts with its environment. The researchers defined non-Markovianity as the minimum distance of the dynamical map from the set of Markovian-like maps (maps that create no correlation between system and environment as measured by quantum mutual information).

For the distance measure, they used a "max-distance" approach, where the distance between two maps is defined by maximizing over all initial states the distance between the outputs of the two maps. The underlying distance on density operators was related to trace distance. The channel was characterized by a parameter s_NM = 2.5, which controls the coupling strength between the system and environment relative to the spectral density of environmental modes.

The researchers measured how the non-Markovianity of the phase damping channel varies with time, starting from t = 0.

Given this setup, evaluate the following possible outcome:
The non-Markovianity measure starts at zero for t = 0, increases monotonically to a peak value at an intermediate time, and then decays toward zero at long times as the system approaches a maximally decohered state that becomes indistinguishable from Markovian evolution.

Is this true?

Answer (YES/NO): NO